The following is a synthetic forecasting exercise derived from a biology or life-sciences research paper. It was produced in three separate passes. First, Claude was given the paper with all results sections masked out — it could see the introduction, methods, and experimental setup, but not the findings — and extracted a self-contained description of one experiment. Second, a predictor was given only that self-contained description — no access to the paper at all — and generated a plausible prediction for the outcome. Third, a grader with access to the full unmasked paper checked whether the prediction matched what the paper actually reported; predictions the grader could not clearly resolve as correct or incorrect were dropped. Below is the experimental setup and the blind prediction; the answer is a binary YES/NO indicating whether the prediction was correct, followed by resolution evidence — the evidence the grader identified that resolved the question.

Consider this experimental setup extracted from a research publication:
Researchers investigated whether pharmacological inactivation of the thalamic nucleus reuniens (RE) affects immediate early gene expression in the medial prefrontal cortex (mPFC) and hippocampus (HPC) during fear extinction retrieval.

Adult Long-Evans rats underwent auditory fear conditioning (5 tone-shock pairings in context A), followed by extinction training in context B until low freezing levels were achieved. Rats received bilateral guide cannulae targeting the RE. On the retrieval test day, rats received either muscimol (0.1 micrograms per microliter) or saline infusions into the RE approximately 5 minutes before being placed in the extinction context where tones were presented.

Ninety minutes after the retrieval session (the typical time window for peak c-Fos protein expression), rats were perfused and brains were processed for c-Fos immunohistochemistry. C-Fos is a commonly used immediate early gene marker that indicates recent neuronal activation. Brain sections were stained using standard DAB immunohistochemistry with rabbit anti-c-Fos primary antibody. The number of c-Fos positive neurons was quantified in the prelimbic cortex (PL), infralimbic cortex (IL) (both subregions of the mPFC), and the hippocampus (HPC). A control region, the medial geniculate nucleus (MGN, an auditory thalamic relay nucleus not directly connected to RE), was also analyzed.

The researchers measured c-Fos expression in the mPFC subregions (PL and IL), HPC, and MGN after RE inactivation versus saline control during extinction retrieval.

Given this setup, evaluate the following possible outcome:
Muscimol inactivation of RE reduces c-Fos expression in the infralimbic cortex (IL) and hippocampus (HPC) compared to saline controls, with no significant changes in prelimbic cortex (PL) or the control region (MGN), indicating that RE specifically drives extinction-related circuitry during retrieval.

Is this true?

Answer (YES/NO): NO